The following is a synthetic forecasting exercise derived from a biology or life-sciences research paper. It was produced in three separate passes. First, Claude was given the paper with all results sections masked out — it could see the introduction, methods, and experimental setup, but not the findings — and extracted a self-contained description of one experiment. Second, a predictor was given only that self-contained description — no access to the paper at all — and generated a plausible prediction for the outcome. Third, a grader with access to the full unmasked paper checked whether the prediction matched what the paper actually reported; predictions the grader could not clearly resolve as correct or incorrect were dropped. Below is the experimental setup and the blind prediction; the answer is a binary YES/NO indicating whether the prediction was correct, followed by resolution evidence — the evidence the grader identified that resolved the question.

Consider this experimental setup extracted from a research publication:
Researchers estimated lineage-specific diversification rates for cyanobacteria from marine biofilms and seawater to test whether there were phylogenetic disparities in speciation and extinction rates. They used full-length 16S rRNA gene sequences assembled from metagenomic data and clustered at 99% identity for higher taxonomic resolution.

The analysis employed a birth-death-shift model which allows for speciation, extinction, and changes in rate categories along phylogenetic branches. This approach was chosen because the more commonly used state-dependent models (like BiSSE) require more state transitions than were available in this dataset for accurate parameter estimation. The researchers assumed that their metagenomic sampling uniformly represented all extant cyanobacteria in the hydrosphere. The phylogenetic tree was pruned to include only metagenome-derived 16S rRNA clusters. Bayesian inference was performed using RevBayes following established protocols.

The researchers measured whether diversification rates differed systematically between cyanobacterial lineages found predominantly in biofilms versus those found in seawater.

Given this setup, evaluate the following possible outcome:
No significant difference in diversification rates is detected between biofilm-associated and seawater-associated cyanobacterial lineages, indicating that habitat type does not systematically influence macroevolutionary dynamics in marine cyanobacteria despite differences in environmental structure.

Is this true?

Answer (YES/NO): NO